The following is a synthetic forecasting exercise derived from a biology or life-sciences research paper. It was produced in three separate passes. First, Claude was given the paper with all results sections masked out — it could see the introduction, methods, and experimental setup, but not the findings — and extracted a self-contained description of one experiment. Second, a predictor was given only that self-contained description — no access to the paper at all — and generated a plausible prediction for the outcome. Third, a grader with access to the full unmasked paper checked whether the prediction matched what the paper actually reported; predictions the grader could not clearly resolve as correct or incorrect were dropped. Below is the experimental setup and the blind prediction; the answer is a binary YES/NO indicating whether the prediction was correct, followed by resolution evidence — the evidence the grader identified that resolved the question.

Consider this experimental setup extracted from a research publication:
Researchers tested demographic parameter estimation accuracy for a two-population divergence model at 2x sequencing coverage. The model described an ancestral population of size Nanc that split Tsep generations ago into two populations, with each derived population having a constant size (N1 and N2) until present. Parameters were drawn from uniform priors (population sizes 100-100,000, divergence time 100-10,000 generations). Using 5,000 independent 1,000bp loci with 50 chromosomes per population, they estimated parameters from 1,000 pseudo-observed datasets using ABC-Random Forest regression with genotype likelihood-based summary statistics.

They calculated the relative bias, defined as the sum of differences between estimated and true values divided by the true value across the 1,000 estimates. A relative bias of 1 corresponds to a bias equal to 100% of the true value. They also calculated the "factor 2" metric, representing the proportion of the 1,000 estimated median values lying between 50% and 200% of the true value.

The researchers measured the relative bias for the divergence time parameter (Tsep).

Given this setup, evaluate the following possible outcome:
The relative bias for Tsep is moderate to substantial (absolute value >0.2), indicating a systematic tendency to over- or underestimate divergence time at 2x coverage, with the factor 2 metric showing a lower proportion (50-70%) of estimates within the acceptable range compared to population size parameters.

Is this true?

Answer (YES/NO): NO